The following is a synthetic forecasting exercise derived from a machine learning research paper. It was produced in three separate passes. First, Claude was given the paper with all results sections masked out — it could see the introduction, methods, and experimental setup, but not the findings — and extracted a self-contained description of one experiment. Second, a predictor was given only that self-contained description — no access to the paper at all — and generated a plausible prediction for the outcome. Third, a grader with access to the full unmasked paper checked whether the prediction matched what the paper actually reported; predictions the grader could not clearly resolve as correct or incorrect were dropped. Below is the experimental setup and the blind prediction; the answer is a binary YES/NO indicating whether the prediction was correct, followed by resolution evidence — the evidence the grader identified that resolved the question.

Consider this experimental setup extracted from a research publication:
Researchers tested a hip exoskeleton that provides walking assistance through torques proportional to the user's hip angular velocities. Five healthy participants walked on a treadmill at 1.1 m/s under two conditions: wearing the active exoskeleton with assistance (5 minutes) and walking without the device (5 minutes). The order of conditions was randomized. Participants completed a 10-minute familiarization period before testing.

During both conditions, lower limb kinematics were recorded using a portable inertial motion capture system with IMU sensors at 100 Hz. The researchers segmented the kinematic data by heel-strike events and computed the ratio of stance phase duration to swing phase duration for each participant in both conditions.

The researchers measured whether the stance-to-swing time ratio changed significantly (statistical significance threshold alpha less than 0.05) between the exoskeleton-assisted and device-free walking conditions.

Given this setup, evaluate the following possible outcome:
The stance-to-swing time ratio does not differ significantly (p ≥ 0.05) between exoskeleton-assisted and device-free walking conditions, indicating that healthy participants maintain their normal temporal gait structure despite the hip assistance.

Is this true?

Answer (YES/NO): YES